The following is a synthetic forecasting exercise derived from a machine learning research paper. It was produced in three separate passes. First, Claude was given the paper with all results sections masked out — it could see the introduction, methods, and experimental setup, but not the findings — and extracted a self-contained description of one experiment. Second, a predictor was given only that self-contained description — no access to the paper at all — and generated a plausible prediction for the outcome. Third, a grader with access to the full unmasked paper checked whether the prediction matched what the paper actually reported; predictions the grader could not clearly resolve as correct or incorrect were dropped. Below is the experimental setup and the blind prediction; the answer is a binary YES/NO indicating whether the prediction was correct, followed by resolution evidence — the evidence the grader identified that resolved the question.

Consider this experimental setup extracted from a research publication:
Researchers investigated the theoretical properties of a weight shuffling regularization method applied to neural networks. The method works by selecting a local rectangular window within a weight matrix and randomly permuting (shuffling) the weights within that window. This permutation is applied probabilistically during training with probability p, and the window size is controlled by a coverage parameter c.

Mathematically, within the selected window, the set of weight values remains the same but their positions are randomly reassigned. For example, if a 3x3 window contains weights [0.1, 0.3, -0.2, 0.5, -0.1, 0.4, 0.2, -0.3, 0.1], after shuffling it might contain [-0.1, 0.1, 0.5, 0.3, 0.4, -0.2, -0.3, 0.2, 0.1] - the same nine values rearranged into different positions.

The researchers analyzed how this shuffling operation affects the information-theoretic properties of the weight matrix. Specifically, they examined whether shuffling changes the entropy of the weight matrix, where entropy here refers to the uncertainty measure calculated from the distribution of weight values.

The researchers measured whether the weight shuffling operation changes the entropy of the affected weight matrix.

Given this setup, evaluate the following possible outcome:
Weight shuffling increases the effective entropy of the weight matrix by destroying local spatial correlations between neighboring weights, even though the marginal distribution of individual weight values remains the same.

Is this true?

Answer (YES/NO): NO